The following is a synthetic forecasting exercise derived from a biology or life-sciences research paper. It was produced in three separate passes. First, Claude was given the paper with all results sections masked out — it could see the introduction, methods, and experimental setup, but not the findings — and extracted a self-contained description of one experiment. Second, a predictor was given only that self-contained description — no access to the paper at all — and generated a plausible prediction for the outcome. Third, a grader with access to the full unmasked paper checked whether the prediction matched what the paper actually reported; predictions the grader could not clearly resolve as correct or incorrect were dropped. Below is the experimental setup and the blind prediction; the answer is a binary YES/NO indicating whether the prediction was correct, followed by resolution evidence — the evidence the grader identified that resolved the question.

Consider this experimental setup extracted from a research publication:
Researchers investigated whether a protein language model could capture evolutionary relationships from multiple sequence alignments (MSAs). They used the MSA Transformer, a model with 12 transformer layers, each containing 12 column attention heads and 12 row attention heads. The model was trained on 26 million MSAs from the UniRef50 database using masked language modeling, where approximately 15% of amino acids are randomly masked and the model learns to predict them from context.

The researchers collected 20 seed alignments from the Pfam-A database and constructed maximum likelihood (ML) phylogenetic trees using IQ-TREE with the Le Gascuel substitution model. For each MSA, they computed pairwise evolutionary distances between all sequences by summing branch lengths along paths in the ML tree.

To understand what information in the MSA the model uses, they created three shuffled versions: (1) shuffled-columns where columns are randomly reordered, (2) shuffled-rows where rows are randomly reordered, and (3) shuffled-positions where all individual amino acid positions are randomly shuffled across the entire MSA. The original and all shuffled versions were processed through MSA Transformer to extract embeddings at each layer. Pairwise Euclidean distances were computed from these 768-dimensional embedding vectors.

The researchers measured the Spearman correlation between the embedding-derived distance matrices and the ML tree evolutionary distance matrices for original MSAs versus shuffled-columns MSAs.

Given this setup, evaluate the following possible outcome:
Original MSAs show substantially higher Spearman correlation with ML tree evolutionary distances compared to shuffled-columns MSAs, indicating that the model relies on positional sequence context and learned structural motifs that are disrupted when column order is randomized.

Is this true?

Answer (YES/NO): NO